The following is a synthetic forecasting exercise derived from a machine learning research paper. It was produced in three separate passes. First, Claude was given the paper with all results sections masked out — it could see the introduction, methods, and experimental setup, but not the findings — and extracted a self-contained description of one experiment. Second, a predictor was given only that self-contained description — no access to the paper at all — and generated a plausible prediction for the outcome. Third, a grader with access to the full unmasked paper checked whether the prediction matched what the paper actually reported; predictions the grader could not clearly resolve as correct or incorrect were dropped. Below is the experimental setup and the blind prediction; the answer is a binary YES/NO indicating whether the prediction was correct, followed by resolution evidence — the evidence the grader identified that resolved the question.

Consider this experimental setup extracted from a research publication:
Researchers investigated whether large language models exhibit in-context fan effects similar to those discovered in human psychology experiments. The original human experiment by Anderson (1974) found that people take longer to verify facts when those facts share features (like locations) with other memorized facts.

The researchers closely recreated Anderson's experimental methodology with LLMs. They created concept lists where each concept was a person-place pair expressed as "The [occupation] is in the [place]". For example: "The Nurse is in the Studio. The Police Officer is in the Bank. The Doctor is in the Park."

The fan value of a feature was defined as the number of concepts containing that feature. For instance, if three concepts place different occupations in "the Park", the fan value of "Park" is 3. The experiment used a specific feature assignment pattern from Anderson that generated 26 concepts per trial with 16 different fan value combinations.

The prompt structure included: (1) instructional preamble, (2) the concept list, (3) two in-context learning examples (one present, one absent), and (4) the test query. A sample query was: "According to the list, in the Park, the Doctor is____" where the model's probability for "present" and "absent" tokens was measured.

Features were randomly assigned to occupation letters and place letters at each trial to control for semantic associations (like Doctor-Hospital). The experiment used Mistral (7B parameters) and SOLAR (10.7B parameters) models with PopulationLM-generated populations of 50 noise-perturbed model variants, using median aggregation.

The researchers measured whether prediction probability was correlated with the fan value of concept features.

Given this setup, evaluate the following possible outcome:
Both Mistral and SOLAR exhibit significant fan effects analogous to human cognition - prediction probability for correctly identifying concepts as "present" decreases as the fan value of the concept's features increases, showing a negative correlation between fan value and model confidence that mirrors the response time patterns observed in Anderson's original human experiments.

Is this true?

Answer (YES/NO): NO